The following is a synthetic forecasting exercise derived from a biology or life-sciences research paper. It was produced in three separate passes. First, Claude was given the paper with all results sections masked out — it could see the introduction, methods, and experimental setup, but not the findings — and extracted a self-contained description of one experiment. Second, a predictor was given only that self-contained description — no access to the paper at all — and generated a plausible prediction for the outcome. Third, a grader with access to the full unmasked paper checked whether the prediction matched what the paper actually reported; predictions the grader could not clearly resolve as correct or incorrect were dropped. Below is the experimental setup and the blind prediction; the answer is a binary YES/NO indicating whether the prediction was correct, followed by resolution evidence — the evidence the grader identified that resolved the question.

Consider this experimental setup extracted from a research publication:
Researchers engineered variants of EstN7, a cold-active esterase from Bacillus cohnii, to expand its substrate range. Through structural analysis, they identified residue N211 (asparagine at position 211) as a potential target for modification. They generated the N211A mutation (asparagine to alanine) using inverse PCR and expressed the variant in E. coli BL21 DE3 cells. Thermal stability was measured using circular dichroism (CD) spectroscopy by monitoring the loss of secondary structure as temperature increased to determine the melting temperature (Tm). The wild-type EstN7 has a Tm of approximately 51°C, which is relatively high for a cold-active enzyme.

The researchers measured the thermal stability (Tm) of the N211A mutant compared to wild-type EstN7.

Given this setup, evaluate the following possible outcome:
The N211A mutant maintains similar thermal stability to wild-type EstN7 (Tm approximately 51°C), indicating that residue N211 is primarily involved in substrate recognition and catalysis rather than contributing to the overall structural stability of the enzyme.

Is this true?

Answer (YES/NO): NO